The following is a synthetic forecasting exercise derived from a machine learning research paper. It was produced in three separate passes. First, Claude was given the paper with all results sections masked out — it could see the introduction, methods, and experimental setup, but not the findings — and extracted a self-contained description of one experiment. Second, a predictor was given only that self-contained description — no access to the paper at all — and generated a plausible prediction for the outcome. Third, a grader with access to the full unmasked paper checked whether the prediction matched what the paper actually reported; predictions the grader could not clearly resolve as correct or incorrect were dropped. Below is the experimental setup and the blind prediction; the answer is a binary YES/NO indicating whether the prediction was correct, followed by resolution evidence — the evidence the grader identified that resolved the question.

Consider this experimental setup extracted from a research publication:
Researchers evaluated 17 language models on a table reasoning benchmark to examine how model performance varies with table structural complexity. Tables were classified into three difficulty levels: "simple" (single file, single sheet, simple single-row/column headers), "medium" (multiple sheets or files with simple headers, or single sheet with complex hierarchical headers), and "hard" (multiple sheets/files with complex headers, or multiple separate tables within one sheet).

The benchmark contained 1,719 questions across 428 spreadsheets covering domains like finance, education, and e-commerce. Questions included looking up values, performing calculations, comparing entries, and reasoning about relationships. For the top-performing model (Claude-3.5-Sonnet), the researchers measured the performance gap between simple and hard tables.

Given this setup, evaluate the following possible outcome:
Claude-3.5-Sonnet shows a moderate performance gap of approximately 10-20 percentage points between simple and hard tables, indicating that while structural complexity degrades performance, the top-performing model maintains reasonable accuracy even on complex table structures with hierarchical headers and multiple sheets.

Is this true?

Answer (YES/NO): NO